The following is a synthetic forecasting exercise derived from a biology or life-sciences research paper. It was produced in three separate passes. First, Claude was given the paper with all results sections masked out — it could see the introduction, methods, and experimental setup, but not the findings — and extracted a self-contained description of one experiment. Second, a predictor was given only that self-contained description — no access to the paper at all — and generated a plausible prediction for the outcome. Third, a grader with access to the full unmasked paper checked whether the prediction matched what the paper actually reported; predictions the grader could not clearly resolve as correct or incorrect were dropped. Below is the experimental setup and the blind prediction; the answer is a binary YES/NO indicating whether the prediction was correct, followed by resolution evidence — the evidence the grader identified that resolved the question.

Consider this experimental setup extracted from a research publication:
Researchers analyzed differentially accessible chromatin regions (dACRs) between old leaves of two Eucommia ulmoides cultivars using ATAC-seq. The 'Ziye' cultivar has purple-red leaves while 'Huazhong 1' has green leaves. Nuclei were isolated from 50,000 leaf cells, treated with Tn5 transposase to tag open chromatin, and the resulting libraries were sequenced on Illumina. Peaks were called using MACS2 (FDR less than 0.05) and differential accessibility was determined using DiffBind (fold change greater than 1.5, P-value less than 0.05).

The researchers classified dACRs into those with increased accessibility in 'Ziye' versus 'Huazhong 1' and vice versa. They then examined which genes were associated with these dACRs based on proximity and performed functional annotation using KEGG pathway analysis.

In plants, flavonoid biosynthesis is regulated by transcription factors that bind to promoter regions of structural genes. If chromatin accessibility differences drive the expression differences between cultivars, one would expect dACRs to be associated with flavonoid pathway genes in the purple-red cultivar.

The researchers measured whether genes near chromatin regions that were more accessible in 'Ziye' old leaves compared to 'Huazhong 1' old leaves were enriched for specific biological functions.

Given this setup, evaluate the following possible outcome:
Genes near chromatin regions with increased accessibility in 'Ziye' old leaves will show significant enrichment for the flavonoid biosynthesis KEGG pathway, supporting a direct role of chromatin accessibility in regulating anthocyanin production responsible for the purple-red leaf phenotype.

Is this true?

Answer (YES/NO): NO